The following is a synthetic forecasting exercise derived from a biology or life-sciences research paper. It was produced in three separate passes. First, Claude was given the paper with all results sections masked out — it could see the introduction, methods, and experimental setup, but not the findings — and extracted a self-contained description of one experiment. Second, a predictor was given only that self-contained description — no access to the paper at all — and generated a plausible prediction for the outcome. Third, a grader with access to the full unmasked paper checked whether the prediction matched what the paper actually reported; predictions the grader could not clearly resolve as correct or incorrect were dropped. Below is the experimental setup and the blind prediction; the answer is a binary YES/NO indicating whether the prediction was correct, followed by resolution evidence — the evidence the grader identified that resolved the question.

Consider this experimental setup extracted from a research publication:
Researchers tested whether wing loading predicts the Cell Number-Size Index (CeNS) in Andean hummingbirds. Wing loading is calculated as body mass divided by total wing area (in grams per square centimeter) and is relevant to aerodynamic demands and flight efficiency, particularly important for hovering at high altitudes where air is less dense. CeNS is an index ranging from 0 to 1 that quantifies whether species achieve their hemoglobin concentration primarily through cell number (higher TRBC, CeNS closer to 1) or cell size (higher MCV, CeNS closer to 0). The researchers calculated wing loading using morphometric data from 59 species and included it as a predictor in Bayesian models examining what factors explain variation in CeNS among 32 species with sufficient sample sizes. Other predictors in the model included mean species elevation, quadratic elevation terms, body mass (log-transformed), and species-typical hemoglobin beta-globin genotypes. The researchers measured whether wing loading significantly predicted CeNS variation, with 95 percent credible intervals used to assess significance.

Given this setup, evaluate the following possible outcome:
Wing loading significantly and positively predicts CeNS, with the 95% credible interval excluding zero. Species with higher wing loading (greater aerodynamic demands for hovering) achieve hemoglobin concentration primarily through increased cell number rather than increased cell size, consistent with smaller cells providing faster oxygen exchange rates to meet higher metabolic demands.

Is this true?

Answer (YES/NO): NO